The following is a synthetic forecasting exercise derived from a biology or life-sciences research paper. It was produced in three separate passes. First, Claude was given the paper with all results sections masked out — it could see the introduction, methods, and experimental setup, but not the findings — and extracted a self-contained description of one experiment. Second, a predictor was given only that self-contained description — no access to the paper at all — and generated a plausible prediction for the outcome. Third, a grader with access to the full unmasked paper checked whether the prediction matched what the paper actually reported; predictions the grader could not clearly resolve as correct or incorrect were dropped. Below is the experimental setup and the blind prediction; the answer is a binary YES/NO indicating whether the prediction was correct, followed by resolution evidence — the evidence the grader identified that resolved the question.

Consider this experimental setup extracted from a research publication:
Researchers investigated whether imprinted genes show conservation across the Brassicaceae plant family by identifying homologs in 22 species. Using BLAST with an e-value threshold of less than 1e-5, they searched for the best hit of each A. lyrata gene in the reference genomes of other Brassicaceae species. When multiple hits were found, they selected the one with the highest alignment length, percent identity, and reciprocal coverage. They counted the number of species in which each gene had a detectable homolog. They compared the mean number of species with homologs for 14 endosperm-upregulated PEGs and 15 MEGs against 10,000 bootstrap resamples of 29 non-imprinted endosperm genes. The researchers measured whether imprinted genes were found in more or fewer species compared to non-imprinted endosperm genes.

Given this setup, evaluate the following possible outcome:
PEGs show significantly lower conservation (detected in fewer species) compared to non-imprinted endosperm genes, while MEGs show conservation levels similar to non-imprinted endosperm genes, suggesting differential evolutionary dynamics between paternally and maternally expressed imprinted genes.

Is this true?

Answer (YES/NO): NO